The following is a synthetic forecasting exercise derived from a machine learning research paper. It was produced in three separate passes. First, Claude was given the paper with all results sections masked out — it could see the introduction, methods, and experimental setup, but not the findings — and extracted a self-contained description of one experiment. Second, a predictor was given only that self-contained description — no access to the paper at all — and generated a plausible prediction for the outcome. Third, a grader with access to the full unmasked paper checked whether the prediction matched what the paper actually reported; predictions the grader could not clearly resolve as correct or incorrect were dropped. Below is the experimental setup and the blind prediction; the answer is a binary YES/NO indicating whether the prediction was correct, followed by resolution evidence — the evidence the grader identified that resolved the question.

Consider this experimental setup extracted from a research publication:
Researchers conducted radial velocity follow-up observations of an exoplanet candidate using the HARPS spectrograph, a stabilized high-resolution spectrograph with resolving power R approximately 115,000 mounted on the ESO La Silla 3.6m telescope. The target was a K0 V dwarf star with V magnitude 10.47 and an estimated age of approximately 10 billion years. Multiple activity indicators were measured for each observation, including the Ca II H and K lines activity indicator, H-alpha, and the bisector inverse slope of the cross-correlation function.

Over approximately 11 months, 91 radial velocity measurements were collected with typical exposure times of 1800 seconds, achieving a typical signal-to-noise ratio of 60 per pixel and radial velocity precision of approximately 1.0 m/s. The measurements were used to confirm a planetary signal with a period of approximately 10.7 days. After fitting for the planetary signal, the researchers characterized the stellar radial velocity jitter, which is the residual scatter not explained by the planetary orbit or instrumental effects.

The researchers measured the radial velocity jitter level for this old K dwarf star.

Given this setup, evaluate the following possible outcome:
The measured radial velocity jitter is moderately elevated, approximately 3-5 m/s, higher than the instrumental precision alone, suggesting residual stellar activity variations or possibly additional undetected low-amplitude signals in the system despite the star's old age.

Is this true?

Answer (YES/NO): NO